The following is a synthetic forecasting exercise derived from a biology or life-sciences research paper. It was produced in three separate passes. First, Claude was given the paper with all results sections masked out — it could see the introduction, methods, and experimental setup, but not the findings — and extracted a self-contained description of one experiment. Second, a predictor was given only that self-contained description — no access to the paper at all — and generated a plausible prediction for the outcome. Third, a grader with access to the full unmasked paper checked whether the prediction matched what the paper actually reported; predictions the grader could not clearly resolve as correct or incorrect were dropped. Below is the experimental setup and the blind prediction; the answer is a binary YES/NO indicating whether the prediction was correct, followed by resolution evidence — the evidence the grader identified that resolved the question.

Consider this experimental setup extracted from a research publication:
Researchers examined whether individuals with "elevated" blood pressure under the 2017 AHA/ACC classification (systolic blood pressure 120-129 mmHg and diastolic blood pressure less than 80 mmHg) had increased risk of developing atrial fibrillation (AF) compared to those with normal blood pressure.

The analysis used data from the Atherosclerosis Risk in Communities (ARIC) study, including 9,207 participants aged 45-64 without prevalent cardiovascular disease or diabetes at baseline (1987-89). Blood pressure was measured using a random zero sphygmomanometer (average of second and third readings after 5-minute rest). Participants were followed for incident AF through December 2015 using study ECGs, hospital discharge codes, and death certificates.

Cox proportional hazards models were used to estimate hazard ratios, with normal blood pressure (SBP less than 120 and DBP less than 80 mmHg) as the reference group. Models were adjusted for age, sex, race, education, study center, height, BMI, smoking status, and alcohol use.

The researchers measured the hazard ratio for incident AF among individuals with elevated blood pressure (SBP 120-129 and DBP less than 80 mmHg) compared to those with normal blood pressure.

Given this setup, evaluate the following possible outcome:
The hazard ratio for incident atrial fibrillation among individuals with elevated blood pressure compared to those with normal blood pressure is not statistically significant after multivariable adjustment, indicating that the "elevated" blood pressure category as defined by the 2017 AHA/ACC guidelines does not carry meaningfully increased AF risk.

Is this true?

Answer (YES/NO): NO